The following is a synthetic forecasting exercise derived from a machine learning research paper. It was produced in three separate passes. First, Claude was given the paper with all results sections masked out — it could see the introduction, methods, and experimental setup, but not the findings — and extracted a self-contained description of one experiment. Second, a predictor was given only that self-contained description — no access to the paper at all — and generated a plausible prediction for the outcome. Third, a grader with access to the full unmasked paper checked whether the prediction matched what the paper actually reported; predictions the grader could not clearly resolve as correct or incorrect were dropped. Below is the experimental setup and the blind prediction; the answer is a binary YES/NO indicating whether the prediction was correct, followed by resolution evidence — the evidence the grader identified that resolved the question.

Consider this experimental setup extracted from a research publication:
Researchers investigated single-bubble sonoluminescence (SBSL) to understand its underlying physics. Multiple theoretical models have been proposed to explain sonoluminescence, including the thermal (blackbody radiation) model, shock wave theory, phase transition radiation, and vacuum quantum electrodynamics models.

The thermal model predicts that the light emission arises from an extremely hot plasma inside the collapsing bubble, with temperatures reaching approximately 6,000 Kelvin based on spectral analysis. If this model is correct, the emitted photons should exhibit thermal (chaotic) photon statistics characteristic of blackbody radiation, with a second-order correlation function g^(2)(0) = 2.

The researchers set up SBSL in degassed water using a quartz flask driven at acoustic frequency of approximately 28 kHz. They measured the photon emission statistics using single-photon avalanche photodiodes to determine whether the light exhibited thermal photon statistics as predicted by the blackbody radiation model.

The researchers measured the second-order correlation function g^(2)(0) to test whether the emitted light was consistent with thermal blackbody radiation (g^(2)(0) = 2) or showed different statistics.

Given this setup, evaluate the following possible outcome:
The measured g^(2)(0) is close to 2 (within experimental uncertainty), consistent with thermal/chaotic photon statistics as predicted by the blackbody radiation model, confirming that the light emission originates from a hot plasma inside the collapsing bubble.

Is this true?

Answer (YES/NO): NO